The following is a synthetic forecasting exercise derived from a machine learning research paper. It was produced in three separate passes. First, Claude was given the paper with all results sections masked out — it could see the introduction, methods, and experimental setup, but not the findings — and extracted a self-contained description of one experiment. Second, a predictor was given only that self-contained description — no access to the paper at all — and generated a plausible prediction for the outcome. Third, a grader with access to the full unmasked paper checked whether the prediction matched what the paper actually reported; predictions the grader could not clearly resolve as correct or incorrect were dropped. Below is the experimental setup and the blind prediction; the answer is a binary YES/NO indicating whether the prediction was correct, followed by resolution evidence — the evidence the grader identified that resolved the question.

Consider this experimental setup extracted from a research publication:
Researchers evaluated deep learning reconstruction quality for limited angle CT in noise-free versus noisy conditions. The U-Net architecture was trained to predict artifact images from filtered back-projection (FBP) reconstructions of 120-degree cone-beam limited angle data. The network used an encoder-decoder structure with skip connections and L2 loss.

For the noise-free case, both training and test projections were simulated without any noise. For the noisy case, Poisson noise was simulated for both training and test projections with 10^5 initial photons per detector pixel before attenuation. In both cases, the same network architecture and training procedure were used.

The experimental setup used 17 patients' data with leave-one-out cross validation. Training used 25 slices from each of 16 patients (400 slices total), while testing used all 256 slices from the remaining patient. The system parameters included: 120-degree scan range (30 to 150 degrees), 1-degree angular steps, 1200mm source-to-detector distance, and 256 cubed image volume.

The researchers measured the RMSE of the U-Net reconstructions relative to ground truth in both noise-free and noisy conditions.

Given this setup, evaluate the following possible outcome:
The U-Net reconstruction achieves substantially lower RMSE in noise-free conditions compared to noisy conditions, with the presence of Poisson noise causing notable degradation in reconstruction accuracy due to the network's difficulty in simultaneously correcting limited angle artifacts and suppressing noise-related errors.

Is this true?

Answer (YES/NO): YES